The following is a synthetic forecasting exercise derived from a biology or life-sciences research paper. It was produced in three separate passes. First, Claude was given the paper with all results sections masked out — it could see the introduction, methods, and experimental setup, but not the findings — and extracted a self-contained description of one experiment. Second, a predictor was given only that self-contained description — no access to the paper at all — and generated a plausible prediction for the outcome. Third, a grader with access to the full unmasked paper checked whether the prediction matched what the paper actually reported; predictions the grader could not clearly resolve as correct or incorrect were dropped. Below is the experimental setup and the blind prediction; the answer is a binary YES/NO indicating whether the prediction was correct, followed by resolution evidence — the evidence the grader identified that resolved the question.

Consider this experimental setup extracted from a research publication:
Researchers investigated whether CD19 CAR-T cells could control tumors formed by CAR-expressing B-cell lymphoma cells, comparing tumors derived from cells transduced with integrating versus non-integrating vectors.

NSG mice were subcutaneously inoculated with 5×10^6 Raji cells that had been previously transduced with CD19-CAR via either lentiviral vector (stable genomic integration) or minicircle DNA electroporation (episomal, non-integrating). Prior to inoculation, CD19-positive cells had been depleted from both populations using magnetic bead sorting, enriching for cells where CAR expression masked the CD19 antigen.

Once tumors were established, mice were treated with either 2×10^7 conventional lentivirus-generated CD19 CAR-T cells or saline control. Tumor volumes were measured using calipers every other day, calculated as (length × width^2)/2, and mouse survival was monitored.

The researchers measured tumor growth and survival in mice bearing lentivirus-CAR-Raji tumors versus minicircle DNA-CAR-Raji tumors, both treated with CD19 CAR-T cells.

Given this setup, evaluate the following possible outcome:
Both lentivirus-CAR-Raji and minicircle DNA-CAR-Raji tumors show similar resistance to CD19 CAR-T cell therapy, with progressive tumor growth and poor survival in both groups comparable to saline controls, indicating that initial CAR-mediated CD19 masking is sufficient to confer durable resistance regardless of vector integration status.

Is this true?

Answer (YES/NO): NO